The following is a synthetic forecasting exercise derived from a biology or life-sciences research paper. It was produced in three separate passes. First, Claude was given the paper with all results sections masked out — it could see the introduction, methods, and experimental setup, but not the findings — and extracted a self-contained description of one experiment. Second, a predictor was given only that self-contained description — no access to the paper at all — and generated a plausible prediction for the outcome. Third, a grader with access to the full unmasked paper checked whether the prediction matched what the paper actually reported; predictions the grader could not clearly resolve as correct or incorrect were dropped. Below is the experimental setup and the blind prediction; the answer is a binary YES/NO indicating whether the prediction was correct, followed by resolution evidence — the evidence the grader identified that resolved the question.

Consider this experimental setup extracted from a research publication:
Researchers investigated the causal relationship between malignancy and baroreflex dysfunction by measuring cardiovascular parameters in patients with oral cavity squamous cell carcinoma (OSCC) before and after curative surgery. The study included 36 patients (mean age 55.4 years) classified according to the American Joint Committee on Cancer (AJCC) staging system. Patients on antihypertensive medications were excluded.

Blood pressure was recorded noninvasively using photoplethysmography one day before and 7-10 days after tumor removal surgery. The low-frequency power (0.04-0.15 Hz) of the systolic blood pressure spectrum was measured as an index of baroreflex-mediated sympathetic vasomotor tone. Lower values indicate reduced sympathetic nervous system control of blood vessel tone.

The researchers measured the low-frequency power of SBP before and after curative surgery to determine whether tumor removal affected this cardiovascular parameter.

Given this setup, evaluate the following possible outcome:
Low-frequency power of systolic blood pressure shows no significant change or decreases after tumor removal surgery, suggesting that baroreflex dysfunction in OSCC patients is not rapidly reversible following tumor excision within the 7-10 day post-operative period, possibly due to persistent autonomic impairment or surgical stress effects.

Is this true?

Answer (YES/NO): NO